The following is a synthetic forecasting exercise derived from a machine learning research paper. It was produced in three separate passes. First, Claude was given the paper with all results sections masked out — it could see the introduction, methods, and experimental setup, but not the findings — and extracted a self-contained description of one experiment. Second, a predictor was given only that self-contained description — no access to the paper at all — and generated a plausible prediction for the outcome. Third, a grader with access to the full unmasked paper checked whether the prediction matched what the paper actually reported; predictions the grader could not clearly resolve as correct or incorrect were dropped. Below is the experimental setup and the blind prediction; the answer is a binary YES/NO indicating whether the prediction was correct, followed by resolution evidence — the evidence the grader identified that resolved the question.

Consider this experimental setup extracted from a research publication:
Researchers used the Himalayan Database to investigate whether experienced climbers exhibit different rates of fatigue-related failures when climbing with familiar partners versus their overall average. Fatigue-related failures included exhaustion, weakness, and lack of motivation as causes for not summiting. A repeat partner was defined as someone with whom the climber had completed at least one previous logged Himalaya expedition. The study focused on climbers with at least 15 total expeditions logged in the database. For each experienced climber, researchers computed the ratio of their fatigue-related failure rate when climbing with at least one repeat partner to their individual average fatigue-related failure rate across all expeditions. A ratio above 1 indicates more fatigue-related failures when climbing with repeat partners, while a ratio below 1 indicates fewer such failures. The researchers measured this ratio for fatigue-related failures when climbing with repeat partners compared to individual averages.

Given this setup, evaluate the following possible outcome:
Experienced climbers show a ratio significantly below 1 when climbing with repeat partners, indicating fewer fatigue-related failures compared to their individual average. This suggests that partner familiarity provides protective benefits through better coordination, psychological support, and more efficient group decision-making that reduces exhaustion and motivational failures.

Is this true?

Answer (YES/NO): YES